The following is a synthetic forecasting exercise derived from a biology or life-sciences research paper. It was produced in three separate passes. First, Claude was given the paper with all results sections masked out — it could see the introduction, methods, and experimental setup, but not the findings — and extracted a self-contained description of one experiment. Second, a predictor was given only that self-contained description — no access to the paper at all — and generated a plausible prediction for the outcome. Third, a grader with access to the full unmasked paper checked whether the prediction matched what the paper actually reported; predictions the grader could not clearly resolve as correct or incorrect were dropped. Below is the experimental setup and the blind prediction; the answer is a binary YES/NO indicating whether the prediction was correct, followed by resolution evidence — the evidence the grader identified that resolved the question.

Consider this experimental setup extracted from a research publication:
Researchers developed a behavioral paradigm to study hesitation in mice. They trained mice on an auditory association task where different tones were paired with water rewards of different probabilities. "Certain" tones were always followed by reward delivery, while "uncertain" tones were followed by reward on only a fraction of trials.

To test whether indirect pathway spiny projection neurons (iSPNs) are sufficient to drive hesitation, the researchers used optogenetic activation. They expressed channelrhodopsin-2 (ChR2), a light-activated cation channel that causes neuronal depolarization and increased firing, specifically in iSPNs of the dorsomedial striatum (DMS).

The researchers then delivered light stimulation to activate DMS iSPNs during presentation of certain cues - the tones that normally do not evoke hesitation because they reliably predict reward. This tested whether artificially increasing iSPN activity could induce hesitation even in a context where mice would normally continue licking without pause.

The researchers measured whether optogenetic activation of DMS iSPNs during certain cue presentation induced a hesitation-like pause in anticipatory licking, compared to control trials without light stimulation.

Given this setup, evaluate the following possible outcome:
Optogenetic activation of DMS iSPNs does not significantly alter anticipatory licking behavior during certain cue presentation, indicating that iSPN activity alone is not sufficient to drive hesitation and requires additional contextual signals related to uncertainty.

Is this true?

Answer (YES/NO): YES